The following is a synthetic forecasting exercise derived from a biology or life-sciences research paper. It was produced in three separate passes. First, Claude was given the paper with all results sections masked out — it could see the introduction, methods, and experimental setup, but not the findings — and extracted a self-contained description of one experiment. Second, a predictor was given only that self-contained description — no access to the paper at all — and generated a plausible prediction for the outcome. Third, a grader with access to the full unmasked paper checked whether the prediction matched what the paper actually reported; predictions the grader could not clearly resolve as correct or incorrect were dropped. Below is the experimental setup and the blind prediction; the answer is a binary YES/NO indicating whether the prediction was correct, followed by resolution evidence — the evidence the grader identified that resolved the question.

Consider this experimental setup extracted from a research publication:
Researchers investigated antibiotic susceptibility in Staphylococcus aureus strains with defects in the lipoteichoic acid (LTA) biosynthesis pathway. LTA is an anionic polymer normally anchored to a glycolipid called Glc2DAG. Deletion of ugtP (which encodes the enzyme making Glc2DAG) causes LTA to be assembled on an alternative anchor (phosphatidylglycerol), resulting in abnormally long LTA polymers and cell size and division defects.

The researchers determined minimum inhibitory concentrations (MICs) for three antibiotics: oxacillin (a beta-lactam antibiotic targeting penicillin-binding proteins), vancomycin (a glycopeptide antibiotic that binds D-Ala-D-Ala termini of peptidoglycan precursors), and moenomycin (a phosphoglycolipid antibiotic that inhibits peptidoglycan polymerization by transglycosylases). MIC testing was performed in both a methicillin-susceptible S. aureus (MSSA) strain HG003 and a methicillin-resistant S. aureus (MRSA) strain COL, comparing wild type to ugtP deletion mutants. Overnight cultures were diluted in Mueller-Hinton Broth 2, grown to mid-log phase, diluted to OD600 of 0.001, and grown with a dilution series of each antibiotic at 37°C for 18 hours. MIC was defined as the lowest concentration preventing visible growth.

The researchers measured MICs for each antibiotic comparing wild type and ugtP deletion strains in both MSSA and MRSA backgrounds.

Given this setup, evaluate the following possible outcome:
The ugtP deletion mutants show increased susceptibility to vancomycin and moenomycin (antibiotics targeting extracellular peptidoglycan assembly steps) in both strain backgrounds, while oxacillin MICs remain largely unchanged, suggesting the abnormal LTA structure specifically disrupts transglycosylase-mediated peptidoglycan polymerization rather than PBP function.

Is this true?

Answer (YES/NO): NO